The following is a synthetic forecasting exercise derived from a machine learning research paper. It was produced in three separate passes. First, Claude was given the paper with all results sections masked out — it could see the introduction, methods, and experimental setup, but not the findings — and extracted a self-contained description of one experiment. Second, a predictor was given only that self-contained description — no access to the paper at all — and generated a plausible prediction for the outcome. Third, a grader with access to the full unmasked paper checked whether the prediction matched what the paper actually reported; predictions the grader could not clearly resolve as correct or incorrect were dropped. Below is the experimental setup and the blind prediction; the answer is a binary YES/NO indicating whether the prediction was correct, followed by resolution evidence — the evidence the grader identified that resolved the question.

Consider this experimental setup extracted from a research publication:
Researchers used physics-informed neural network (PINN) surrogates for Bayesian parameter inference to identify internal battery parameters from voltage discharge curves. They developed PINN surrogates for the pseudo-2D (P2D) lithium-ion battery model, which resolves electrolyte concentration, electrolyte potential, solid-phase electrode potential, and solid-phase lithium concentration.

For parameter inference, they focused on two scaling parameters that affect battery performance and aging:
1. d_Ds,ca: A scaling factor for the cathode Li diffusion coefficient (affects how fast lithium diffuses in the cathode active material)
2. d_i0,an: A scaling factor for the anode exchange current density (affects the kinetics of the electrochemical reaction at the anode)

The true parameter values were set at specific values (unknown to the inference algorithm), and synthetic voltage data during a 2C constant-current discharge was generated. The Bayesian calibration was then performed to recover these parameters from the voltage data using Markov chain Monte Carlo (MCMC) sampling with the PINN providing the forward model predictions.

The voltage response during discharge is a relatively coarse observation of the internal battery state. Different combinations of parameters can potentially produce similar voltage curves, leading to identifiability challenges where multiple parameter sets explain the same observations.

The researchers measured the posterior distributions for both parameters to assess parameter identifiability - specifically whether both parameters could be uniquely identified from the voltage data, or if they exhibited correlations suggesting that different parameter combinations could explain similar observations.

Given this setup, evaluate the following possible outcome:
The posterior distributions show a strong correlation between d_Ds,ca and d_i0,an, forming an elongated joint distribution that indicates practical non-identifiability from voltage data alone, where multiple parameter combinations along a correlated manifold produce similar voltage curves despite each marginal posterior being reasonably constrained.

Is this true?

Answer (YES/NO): NO